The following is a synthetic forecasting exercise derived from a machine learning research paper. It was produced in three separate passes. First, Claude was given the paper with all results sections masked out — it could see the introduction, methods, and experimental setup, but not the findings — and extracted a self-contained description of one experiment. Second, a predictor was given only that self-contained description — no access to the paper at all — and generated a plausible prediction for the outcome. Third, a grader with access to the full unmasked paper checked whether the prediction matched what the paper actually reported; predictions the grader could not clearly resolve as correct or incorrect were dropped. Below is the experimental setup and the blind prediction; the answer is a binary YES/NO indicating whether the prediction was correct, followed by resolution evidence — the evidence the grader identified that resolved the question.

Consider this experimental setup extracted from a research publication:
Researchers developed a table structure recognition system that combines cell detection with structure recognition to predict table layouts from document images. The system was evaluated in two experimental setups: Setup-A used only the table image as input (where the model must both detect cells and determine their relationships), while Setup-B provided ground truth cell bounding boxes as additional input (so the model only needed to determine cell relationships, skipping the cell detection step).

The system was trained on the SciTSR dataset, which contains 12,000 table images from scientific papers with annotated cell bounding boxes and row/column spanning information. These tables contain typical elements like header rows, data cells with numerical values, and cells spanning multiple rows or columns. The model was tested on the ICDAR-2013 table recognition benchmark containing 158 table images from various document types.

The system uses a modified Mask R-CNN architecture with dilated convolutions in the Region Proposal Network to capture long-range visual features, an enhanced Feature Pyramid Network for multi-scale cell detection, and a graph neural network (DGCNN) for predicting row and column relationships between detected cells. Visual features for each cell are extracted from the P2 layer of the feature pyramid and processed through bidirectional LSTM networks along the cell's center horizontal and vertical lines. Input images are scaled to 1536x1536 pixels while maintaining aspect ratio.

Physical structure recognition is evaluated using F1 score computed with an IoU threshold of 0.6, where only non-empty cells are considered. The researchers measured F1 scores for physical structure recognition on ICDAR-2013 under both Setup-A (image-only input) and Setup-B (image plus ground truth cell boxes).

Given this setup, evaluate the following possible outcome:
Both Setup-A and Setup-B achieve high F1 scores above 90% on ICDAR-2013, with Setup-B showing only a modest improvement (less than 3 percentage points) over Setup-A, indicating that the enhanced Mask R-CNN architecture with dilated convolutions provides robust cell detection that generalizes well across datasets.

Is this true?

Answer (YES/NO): NO